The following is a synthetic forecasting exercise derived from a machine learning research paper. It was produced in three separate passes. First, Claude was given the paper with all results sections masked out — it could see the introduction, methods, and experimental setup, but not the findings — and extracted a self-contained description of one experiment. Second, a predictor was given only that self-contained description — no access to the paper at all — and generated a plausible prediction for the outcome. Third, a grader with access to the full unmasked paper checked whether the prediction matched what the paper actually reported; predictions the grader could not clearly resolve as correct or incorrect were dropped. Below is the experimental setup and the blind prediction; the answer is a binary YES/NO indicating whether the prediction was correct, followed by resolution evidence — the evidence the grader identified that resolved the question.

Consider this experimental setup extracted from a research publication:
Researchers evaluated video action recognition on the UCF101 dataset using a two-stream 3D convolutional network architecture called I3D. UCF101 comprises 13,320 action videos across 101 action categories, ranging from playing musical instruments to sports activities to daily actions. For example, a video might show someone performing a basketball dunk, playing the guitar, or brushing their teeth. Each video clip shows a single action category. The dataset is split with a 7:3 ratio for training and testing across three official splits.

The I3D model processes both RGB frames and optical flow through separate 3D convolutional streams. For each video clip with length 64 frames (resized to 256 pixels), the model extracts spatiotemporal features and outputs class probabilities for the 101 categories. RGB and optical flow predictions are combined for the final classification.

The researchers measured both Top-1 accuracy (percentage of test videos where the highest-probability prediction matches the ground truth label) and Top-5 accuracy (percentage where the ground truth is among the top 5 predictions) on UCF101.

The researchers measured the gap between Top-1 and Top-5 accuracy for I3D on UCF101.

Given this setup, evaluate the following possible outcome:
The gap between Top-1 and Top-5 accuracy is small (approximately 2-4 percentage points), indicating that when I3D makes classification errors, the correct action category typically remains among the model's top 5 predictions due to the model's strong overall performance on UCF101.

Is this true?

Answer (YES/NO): NO